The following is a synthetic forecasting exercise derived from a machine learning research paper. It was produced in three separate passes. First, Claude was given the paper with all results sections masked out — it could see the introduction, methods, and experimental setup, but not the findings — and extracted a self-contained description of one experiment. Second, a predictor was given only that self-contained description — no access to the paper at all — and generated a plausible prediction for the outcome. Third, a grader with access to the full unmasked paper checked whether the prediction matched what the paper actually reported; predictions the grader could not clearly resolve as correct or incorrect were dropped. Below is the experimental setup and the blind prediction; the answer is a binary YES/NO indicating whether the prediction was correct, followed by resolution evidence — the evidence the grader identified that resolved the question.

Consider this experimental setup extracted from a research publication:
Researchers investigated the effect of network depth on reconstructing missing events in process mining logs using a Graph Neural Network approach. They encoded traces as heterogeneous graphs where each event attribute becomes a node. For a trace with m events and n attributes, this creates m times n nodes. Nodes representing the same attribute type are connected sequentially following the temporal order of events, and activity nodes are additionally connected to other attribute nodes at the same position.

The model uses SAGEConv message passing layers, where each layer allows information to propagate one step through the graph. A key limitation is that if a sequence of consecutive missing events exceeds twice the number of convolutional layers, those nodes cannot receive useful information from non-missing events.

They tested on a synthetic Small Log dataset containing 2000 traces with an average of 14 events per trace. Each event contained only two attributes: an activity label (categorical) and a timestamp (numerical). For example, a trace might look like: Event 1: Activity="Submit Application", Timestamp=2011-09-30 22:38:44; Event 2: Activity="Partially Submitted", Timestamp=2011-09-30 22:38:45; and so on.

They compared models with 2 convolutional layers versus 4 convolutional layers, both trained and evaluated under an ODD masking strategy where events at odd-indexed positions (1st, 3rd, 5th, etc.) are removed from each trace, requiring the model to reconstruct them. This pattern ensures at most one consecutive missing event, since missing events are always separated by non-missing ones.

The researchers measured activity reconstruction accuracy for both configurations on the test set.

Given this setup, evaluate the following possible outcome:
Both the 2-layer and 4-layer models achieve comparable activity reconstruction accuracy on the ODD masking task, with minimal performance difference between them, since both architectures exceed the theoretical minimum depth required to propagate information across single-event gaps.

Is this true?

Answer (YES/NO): NO